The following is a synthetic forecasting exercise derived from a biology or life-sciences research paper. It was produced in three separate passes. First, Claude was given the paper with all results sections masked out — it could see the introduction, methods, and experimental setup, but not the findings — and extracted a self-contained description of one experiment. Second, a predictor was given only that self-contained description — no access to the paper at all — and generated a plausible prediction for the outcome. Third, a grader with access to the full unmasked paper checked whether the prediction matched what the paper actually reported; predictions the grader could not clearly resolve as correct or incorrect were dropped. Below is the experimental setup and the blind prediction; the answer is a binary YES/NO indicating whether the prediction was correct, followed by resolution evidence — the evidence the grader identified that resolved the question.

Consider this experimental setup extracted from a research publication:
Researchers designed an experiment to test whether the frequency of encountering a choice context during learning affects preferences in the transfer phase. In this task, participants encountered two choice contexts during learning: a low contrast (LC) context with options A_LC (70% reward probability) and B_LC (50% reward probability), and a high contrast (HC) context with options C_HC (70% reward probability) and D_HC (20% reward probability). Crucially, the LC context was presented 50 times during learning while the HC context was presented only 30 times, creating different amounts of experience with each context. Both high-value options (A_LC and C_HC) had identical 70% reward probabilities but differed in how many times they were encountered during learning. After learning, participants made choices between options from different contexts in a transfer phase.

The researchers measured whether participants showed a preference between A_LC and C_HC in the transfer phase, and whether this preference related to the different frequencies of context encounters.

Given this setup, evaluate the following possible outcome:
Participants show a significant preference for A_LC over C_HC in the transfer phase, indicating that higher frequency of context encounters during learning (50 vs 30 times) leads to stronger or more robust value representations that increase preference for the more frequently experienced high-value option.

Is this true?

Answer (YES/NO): YES